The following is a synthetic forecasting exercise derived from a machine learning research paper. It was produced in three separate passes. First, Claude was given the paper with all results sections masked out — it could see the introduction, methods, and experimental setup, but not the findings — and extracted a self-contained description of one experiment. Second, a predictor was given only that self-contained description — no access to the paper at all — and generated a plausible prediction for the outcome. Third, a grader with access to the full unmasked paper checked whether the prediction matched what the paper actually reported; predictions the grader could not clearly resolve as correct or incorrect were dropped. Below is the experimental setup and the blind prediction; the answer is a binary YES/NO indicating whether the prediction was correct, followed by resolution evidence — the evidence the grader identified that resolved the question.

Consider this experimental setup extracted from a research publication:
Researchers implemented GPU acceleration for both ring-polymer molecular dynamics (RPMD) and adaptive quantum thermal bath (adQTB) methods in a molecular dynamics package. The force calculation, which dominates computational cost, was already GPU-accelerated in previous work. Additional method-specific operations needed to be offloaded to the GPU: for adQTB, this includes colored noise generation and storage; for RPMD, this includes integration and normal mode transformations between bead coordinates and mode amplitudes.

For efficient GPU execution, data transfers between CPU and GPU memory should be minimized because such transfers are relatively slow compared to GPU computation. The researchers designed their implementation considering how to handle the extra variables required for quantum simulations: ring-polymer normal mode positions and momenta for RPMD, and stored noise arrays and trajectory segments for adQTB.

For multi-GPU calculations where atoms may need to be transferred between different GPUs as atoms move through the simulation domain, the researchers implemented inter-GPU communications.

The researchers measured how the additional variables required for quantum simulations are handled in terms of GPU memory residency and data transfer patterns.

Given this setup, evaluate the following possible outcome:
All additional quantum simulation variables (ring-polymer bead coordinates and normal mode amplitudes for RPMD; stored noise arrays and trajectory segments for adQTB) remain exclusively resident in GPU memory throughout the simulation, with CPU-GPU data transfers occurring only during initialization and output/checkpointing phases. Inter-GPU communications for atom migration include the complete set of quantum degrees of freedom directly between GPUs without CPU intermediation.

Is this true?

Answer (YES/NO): NO